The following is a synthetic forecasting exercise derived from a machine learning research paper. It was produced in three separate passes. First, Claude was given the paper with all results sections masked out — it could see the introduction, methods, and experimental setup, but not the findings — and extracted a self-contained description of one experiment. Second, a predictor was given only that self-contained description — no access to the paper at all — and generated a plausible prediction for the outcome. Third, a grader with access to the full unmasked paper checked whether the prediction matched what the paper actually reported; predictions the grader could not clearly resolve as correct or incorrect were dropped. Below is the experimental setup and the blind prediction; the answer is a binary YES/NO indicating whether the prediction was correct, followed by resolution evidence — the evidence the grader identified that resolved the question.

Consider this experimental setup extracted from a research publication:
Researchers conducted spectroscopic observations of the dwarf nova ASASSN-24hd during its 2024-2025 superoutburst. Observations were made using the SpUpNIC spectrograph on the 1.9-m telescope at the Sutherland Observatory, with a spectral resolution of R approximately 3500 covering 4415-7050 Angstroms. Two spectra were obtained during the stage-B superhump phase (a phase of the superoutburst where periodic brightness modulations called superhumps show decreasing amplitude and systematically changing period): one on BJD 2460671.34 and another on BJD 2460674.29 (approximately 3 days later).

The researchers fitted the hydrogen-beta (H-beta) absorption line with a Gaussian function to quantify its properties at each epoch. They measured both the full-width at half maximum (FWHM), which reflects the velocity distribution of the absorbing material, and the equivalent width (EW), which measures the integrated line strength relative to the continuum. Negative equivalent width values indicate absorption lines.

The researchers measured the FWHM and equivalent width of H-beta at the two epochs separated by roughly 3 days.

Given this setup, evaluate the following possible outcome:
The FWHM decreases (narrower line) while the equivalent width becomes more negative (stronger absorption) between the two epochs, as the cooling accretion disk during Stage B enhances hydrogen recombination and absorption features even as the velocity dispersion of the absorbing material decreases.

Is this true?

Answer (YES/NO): YES